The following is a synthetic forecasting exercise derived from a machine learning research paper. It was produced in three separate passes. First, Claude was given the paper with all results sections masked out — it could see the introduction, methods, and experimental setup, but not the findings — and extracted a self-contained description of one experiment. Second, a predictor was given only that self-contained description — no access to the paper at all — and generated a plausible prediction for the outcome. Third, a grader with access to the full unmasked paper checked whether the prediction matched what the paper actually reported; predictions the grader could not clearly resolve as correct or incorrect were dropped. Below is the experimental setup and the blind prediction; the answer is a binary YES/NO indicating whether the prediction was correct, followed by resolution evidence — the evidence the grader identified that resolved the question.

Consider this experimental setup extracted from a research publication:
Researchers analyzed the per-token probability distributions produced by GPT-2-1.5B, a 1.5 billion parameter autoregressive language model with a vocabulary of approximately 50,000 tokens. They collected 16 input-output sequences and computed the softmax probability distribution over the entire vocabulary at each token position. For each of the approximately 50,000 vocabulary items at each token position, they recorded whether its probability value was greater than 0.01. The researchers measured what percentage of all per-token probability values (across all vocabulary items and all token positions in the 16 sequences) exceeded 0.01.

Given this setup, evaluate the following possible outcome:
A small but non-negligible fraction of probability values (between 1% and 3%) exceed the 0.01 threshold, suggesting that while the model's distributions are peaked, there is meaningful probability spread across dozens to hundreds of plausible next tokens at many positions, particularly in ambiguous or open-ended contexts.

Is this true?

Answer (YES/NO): NO